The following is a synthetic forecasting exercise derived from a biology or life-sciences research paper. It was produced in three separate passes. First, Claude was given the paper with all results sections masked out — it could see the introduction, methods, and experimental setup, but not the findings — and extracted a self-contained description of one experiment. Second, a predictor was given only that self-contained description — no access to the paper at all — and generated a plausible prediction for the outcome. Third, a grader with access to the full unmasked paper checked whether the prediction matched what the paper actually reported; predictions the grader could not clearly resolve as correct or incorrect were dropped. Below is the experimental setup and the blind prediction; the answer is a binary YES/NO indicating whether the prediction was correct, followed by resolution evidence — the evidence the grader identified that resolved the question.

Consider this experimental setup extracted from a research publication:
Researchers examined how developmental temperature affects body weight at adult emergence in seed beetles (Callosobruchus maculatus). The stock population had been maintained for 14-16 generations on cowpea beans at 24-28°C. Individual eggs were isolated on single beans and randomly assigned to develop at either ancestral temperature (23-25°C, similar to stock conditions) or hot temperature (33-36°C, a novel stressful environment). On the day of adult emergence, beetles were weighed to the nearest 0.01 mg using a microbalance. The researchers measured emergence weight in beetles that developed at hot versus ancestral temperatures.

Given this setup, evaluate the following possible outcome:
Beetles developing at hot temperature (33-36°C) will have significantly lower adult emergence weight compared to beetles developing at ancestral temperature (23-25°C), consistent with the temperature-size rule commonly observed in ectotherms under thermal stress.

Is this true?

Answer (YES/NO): YES